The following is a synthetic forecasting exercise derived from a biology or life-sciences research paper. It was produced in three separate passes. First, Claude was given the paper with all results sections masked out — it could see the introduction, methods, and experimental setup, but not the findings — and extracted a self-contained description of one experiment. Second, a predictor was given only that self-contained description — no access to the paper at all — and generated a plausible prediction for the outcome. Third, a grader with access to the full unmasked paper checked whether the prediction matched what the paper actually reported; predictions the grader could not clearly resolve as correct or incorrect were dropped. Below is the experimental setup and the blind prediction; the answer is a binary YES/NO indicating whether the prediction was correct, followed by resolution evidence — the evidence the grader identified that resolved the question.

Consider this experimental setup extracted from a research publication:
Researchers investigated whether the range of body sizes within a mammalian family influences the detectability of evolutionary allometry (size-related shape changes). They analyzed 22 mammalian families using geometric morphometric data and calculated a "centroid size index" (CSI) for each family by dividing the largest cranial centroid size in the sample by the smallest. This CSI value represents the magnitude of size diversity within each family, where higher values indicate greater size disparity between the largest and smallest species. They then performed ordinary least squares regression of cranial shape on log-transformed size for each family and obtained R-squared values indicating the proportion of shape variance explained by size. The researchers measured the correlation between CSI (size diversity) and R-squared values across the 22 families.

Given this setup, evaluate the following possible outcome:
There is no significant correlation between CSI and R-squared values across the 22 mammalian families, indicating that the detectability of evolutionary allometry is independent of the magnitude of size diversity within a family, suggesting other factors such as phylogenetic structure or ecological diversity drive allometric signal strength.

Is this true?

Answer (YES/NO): YES